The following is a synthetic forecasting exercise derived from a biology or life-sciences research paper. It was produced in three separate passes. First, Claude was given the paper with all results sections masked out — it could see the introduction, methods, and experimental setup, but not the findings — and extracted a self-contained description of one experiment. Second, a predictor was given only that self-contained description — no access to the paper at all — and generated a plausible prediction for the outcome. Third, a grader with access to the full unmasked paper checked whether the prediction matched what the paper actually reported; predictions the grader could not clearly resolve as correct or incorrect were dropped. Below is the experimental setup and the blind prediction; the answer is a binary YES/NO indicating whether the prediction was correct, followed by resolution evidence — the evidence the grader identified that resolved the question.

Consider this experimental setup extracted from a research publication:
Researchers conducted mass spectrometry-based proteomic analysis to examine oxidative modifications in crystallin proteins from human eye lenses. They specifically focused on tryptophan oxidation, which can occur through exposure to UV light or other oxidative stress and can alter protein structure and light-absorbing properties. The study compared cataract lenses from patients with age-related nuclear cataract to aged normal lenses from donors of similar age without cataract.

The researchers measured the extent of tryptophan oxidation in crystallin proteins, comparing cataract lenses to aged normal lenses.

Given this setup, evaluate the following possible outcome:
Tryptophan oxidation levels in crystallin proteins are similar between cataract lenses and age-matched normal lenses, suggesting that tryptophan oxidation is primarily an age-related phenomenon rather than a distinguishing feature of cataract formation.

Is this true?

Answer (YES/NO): NO